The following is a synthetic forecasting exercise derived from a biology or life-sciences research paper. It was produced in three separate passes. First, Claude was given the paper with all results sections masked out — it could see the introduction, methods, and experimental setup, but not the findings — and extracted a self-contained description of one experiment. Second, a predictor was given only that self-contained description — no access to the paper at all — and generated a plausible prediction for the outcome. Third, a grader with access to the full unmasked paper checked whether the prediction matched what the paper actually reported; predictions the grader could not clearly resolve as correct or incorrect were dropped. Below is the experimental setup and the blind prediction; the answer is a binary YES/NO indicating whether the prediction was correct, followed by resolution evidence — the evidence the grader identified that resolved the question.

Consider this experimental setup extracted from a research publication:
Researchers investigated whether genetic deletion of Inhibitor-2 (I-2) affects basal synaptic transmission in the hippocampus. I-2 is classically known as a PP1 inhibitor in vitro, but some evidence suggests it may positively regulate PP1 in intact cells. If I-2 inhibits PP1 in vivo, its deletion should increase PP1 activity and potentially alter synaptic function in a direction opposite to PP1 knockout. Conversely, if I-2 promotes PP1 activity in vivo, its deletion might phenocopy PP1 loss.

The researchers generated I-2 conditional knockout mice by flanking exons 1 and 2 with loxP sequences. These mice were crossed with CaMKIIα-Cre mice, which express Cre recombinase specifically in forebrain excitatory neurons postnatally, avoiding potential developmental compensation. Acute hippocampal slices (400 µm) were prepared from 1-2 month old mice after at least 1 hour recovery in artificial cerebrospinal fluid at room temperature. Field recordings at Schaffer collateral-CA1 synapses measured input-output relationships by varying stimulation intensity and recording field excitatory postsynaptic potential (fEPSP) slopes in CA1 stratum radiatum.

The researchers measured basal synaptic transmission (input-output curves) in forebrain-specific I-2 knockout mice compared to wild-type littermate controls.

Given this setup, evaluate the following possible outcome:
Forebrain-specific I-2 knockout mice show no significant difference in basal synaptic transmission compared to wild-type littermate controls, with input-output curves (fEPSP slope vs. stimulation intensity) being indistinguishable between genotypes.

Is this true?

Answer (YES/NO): NO